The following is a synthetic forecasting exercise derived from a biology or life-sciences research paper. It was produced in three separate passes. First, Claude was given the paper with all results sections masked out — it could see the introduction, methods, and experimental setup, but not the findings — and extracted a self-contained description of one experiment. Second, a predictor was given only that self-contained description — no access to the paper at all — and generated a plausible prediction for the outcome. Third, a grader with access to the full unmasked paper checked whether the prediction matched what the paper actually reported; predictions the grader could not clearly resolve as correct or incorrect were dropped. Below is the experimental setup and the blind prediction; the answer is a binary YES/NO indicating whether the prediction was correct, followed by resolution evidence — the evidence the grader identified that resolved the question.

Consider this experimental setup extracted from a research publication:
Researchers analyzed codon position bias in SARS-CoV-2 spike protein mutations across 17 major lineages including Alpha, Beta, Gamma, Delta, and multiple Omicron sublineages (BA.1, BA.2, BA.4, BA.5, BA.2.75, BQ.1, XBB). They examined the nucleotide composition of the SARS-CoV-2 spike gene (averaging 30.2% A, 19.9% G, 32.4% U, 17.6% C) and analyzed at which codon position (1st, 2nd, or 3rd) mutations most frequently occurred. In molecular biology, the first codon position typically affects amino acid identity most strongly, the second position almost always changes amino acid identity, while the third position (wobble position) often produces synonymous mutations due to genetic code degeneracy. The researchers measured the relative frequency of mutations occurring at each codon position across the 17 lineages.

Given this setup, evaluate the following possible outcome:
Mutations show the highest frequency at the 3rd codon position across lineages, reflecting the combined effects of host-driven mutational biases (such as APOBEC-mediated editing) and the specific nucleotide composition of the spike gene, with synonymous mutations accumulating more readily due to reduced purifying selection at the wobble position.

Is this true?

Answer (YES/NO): NO